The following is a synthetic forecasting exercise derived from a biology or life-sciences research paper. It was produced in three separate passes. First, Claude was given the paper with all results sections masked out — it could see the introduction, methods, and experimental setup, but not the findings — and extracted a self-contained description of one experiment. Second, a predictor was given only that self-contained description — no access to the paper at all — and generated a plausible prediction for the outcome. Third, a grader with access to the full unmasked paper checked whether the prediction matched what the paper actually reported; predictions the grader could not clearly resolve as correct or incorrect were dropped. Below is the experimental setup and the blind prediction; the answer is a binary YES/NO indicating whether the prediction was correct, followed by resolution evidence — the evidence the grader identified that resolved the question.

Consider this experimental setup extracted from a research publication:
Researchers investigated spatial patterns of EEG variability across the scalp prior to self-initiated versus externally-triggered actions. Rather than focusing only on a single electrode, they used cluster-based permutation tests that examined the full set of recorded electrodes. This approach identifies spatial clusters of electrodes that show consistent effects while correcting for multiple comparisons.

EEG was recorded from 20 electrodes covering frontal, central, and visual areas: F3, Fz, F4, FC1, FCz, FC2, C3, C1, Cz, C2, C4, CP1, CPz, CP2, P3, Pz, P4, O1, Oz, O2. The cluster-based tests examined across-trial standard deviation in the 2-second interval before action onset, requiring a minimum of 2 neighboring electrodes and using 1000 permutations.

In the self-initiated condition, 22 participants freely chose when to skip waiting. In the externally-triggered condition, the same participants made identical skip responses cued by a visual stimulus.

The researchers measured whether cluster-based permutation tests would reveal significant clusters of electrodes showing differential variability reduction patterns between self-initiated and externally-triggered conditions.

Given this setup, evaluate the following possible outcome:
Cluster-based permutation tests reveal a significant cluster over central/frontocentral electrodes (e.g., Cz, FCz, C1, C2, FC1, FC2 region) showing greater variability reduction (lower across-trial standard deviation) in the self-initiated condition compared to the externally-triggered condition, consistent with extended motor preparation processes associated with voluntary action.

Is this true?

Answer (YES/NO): YES